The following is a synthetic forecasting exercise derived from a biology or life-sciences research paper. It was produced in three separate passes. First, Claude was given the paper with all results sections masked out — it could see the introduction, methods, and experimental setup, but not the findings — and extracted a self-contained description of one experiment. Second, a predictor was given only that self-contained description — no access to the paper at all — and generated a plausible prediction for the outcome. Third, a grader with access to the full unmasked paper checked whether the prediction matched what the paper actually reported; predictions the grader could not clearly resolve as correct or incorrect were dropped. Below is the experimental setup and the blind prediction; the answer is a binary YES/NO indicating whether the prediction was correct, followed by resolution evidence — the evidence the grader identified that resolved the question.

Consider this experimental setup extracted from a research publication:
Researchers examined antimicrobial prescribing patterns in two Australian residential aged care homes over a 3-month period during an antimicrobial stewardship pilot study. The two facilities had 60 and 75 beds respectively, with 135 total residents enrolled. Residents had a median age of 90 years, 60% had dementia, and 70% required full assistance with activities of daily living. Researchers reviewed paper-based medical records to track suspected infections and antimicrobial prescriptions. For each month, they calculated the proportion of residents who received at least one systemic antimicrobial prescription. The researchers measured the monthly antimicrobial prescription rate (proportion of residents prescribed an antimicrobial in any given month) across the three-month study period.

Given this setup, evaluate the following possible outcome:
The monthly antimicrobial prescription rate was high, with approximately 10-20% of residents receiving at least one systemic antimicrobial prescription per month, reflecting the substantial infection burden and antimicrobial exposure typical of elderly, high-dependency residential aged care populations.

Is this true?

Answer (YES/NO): NO